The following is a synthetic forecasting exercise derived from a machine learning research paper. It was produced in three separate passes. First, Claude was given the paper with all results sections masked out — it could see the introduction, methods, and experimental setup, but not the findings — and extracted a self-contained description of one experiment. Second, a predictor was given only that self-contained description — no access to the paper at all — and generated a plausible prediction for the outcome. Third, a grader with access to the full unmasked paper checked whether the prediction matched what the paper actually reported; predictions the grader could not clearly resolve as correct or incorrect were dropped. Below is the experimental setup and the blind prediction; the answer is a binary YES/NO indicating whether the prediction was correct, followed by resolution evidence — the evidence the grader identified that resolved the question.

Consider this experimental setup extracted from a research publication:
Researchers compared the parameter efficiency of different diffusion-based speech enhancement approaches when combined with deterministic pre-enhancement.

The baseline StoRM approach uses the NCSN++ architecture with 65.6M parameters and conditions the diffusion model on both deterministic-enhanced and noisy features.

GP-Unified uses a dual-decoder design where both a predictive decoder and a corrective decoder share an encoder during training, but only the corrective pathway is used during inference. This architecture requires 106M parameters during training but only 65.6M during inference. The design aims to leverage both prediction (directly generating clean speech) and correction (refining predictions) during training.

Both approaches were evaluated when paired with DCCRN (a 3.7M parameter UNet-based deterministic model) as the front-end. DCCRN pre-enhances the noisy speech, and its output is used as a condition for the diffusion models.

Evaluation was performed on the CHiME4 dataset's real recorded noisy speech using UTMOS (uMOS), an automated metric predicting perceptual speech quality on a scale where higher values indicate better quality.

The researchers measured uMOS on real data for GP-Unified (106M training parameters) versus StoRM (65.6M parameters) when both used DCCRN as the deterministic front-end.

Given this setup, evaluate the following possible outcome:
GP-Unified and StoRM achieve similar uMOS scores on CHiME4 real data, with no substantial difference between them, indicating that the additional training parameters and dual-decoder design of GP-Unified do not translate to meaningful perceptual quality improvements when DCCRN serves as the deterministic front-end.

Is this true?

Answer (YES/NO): NO